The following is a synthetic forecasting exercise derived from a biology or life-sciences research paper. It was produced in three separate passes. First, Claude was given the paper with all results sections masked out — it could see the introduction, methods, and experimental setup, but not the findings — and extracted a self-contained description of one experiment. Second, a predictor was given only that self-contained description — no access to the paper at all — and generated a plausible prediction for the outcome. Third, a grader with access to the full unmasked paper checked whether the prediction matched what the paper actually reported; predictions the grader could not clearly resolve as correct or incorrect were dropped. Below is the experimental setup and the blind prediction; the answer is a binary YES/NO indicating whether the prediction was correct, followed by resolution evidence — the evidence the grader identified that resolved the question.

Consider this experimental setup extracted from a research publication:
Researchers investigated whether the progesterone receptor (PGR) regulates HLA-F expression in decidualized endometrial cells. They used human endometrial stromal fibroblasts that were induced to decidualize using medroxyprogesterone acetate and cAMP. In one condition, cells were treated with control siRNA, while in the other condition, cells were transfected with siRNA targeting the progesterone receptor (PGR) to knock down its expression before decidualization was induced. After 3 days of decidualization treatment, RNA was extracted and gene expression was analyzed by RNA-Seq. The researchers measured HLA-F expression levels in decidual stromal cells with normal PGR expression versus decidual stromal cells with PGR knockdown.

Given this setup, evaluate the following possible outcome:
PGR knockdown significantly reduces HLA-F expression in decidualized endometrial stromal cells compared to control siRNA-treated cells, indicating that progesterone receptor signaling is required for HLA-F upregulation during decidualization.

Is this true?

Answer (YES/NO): YES